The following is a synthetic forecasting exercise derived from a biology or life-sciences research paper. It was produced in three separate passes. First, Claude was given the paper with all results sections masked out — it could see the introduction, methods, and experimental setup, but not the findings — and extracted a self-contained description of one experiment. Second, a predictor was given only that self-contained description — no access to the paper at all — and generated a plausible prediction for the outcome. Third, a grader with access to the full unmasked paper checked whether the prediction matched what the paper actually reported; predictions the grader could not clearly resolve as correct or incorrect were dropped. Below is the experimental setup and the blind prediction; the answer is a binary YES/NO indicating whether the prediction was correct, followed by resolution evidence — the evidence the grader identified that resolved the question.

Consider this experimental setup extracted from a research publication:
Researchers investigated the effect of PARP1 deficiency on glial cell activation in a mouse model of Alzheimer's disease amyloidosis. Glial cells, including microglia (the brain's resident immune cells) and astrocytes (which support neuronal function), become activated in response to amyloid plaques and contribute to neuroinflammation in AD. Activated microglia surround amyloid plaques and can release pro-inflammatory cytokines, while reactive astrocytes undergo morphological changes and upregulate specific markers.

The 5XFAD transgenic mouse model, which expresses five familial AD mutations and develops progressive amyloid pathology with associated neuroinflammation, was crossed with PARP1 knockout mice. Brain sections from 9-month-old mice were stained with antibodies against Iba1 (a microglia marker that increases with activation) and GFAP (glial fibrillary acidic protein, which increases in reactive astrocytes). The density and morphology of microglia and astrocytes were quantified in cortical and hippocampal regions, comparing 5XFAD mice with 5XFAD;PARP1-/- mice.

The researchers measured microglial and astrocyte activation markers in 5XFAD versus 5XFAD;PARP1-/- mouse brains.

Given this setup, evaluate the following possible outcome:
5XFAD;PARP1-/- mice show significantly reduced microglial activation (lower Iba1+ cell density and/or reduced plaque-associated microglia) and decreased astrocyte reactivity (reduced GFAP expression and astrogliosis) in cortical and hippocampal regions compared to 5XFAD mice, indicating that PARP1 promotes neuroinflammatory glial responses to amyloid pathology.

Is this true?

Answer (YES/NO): YES